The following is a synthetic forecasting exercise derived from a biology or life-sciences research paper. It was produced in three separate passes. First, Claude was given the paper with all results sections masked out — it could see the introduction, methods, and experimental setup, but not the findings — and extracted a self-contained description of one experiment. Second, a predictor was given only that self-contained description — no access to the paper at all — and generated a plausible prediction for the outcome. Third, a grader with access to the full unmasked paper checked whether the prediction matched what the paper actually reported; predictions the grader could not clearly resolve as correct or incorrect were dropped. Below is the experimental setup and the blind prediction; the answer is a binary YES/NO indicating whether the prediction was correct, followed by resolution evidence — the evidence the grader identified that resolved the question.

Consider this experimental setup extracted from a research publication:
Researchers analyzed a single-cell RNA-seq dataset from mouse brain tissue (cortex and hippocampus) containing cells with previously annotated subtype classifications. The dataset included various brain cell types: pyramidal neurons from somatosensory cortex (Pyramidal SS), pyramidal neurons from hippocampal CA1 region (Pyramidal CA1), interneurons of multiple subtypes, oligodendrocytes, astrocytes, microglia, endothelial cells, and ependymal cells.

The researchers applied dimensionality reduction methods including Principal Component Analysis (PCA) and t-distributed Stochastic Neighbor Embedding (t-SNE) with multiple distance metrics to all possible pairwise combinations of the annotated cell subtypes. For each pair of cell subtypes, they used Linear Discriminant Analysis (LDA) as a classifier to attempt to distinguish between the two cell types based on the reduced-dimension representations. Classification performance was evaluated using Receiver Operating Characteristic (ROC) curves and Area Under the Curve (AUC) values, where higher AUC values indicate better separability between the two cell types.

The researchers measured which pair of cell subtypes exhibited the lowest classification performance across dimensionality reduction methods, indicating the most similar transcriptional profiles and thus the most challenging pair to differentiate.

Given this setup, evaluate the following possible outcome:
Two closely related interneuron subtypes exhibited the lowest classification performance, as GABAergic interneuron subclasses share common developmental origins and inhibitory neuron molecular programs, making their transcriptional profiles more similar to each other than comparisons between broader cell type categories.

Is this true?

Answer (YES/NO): NO